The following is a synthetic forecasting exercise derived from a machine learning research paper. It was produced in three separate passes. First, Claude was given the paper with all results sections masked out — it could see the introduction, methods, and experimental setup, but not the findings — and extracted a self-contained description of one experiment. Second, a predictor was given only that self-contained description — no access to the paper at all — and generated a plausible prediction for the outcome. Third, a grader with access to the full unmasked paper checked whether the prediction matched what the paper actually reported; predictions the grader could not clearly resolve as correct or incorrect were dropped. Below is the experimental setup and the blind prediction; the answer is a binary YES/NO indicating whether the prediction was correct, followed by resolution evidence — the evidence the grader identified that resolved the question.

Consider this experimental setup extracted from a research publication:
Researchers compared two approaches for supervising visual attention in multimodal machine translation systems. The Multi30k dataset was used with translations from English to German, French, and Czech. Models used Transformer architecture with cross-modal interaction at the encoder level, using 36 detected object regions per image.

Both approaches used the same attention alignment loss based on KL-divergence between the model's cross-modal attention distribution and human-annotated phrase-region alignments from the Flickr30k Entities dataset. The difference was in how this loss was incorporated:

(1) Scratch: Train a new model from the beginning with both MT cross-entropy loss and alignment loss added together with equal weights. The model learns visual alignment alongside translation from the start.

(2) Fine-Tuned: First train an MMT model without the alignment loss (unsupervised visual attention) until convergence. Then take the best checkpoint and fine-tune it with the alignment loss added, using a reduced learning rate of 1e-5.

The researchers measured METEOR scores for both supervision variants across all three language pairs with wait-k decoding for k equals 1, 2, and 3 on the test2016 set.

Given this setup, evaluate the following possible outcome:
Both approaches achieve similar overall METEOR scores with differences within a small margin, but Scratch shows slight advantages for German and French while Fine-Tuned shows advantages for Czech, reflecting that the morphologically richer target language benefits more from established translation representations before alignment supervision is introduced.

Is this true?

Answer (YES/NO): NO